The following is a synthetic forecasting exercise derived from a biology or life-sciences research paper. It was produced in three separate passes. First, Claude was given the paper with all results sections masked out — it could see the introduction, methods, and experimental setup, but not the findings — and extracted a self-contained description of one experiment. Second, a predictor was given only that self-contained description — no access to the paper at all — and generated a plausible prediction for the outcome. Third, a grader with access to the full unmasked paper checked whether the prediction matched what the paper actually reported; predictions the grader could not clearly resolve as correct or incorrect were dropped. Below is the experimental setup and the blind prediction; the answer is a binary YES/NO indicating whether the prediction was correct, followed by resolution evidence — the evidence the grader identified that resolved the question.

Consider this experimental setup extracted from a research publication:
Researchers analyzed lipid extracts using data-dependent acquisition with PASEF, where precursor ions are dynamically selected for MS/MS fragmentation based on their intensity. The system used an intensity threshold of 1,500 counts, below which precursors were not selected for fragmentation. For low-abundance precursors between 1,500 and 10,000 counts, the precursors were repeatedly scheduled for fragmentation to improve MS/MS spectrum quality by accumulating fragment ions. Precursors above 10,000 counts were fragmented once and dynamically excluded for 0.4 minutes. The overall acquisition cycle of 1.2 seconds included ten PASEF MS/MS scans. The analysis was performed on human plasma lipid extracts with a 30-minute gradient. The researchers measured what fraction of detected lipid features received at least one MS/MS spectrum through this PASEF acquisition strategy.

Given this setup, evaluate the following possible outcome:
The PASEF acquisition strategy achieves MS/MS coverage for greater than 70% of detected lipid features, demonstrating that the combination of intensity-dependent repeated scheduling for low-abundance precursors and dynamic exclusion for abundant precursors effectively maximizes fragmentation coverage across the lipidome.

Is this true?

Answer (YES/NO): NO